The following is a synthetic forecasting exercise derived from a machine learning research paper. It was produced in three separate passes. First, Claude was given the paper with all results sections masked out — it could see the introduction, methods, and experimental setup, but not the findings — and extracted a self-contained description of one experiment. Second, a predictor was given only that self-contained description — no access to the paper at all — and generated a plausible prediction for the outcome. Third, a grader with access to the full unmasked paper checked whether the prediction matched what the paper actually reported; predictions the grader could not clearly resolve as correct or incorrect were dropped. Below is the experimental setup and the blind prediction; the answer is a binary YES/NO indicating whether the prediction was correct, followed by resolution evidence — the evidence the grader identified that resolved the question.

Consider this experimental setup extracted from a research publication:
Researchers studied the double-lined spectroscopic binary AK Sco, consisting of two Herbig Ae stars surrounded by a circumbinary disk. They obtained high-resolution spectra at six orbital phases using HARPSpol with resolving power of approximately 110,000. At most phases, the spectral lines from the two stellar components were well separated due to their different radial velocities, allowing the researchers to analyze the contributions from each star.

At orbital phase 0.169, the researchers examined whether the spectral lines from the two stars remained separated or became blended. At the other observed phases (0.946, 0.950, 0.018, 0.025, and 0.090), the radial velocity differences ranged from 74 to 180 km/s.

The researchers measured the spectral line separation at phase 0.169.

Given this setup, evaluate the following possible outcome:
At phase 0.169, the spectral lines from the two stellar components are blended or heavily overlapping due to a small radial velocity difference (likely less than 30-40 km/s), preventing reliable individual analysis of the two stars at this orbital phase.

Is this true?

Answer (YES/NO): YES